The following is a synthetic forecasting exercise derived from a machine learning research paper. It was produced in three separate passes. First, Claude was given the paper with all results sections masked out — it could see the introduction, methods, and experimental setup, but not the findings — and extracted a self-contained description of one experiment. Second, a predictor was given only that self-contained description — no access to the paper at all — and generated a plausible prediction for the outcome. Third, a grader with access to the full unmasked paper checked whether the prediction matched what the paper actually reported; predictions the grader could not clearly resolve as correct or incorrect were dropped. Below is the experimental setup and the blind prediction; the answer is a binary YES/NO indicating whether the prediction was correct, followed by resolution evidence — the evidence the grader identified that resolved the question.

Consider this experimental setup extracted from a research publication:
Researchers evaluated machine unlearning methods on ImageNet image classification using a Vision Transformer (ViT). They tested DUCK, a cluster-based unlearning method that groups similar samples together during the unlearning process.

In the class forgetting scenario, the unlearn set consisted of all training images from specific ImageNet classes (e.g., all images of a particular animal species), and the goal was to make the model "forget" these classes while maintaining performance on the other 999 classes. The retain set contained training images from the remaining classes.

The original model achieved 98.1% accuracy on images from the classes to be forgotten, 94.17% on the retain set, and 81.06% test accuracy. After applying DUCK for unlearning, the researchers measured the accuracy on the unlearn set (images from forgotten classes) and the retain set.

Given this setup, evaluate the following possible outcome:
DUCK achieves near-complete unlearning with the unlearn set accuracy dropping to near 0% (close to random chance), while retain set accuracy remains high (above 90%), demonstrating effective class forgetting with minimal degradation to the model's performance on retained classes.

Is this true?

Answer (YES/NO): YES